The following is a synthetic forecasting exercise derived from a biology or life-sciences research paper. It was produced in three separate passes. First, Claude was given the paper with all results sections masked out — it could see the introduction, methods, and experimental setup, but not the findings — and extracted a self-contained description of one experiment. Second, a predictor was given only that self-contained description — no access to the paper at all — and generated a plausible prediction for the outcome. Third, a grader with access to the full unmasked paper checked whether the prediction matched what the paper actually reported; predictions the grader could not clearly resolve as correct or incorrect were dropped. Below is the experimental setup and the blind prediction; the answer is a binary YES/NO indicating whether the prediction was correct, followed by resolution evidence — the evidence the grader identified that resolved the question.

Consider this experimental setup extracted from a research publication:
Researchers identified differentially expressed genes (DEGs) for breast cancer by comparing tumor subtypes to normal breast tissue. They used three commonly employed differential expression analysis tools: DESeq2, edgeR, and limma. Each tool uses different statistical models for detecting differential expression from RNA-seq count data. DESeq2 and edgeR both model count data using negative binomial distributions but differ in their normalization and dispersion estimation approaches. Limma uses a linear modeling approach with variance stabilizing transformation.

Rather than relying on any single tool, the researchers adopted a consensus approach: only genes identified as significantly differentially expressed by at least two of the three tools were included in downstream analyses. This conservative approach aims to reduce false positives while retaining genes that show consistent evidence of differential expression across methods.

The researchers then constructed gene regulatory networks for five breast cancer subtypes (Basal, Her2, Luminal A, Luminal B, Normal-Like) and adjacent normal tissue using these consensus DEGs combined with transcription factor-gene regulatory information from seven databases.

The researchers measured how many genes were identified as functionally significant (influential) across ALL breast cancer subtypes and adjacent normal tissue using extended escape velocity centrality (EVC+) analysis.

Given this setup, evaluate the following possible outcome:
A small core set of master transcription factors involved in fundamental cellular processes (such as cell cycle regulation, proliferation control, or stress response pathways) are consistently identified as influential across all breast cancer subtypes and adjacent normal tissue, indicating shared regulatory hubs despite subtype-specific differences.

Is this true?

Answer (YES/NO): YES